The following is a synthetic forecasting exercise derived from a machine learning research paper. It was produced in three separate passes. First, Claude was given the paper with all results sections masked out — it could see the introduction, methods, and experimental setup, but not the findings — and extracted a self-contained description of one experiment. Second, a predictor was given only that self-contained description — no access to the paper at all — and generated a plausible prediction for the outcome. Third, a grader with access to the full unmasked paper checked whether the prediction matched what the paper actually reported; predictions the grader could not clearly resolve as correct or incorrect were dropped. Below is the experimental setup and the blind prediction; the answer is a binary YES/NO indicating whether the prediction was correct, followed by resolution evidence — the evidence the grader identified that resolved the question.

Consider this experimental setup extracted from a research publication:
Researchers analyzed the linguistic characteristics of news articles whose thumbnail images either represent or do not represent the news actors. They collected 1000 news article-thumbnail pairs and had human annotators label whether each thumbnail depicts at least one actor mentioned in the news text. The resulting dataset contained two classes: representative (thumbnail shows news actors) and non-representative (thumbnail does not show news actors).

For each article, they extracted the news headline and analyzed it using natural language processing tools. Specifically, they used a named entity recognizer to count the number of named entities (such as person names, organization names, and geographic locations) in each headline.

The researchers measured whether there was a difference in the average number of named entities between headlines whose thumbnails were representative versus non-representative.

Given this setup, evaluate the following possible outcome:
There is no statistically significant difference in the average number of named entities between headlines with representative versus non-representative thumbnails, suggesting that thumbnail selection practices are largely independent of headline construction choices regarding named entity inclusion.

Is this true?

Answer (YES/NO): NO